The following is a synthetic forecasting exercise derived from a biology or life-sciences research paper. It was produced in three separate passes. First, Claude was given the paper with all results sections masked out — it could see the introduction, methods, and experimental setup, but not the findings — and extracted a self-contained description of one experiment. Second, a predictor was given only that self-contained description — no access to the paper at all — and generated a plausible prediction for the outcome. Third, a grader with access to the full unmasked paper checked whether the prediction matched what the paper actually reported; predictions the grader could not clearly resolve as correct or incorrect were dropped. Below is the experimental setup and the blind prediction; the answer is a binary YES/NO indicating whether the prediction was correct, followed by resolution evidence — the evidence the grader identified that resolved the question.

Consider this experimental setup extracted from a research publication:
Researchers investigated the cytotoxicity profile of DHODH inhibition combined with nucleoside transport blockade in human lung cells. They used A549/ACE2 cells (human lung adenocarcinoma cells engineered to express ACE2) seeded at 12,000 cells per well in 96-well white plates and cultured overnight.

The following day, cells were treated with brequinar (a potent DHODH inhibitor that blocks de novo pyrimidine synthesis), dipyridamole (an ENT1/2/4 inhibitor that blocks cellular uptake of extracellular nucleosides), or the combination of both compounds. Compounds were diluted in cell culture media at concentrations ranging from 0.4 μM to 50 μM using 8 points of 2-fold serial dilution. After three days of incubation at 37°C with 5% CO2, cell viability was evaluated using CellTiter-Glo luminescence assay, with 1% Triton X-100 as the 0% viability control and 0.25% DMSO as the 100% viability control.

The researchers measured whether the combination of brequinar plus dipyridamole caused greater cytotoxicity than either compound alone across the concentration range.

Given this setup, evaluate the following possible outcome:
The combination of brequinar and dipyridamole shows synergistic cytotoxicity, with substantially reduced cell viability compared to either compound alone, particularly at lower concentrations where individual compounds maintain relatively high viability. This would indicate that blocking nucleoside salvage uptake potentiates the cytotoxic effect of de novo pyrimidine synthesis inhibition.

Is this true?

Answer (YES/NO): NO